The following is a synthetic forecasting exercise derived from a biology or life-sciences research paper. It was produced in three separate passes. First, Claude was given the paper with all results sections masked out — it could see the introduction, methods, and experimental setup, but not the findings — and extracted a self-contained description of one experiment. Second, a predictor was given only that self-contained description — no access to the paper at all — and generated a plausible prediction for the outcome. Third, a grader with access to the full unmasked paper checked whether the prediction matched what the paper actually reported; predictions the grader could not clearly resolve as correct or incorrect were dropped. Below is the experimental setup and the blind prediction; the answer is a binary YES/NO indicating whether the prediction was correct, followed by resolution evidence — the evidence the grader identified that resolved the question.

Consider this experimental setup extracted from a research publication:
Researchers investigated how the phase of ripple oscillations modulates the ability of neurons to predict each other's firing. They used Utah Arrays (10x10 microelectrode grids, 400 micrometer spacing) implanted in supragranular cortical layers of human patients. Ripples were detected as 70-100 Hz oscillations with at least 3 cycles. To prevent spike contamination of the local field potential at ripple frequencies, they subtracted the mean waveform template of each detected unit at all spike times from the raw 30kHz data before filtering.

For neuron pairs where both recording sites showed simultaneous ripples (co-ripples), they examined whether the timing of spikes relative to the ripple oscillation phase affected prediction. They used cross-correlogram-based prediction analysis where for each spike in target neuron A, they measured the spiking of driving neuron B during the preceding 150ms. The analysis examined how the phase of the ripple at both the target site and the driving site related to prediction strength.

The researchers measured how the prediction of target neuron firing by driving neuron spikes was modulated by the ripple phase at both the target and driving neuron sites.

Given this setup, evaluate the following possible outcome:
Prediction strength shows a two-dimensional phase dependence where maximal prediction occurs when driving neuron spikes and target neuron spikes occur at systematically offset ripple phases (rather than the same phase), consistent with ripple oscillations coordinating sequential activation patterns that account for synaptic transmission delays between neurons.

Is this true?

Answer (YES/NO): NO